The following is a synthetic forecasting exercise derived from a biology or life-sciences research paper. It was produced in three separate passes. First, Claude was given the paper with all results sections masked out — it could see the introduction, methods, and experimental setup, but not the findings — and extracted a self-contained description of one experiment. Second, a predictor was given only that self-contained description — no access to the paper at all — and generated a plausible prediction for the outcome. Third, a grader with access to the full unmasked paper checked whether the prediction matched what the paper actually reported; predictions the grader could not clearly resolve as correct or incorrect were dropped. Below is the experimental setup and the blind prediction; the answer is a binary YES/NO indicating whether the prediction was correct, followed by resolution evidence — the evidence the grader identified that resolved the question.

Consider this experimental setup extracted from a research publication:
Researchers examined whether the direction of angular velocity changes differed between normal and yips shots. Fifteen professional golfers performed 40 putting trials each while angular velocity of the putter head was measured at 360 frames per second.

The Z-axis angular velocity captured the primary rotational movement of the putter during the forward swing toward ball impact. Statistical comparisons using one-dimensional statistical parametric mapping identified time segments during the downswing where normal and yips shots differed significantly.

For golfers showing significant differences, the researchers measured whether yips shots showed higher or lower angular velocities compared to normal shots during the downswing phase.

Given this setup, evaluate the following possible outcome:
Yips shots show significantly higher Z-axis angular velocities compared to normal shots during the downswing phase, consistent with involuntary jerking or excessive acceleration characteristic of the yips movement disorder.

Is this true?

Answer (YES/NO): YES